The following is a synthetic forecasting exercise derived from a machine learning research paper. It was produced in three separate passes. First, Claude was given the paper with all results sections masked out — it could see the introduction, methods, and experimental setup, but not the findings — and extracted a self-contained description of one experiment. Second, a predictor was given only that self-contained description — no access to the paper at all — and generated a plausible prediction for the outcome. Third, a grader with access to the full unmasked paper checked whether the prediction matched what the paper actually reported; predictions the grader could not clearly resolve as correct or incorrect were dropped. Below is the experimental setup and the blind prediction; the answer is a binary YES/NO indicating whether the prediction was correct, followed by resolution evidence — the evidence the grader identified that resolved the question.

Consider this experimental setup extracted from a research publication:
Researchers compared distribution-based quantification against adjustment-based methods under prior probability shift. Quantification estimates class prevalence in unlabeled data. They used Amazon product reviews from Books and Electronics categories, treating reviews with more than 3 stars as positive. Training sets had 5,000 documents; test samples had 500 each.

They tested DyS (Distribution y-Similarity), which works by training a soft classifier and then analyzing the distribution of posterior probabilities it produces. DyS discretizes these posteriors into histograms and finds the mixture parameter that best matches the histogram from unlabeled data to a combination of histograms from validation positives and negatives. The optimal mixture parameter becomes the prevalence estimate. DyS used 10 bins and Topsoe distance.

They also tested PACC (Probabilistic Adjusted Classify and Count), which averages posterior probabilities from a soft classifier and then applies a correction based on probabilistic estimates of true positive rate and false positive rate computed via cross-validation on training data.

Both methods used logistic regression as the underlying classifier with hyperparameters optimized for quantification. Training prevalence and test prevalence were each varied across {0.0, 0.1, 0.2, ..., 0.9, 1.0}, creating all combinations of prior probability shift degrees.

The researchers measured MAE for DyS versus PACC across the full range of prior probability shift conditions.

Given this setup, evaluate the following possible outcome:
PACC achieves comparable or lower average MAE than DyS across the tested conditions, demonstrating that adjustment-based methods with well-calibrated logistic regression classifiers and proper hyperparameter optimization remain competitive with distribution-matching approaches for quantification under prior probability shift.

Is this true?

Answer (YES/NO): YES